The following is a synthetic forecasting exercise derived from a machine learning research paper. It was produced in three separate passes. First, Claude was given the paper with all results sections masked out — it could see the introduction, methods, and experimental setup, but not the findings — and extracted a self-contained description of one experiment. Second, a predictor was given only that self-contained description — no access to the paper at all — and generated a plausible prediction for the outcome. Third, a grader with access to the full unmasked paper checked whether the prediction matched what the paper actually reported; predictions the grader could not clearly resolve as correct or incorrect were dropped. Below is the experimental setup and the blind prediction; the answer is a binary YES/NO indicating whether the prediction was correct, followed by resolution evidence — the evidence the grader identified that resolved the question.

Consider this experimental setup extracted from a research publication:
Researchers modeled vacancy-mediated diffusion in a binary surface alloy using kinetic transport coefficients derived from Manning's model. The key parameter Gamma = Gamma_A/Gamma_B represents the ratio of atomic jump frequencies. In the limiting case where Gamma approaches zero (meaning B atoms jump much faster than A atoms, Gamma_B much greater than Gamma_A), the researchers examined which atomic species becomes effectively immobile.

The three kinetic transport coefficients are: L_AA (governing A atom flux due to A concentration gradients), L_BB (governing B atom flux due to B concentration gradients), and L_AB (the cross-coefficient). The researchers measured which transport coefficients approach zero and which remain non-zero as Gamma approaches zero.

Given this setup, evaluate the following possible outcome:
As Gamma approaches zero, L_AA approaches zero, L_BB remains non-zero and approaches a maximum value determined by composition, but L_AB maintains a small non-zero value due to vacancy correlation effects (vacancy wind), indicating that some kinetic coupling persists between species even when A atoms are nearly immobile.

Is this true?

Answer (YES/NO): NO